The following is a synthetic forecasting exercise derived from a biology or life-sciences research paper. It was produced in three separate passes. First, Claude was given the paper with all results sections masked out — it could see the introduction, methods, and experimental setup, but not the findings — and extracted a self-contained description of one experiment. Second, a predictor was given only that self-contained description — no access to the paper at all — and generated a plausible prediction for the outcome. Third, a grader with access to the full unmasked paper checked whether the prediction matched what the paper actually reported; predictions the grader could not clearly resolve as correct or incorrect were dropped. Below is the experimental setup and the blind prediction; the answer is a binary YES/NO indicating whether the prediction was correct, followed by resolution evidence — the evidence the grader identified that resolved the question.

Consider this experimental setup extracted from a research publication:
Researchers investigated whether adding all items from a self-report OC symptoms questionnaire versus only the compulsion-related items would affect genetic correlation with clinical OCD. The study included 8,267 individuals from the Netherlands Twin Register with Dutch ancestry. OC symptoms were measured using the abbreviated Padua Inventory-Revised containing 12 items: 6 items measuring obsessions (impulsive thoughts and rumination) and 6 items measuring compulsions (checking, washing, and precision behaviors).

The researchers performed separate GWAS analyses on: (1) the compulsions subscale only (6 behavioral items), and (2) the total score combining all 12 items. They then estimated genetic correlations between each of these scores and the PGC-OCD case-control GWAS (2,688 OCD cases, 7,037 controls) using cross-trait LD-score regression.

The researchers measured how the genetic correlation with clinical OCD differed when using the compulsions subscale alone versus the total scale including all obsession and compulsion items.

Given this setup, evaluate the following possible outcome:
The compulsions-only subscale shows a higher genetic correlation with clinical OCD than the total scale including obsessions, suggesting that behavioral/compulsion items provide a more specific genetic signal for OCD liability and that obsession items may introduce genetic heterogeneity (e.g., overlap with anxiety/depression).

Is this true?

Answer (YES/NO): YES